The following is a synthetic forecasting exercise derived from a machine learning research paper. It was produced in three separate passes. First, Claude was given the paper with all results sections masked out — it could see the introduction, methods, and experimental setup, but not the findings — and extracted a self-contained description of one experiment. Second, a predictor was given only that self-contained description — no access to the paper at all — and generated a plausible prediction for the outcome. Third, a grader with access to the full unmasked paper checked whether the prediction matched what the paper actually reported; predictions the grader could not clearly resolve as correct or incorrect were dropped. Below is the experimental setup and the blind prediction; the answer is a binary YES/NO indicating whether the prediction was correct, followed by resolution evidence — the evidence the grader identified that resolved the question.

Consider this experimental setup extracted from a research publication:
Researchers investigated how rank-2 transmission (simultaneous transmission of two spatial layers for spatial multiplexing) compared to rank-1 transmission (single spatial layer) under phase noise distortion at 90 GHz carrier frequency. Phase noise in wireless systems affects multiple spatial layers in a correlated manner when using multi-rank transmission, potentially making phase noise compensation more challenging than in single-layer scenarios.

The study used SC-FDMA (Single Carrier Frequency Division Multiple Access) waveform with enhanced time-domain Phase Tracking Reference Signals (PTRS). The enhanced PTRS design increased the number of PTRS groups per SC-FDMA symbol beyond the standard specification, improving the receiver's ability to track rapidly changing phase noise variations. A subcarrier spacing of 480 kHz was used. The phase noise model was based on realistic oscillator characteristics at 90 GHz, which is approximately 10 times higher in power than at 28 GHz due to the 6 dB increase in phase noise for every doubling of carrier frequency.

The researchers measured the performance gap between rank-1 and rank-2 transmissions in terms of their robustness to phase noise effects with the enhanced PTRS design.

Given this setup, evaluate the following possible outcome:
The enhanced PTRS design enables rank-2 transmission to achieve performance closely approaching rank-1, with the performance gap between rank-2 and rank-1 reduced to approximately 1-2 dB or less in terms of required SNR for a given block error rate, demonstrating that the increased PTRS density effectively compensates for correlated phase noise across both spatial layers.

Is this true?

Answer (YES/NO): NO